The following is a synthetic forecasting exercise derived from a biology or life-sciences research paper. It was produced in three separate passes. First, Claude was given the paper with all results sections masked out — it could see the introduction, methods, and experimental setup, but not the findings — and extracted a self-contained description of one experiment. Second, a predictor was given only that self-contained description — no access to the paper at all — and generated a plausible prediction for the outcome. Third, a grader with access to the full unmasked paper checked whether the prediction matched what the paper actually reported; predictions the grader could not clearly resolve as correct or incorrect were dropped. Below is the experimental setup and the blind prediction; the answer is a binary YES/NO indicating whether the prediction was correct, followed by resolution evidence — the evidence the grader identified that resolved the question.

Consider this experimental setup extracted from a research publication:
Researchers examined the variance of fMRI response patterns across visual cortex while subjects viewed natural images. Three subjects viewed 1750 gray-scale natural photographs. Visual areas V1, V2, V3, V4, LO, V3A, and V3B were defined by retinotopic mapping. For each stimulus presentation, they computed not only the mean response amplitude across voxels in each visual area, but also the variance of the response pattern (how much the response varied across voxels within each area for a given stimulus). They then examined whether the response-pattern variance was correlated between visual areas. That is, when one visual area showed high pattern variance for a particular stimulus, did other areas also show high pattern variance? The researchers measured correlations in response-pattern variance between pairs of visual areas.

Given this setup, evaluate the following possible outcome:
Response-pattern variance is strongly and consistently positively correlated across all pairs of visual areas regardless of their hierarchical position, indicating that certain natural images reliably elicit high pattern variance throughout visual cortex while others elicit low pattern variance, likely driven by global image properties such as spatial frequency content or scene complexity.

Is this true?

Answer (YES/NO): NO